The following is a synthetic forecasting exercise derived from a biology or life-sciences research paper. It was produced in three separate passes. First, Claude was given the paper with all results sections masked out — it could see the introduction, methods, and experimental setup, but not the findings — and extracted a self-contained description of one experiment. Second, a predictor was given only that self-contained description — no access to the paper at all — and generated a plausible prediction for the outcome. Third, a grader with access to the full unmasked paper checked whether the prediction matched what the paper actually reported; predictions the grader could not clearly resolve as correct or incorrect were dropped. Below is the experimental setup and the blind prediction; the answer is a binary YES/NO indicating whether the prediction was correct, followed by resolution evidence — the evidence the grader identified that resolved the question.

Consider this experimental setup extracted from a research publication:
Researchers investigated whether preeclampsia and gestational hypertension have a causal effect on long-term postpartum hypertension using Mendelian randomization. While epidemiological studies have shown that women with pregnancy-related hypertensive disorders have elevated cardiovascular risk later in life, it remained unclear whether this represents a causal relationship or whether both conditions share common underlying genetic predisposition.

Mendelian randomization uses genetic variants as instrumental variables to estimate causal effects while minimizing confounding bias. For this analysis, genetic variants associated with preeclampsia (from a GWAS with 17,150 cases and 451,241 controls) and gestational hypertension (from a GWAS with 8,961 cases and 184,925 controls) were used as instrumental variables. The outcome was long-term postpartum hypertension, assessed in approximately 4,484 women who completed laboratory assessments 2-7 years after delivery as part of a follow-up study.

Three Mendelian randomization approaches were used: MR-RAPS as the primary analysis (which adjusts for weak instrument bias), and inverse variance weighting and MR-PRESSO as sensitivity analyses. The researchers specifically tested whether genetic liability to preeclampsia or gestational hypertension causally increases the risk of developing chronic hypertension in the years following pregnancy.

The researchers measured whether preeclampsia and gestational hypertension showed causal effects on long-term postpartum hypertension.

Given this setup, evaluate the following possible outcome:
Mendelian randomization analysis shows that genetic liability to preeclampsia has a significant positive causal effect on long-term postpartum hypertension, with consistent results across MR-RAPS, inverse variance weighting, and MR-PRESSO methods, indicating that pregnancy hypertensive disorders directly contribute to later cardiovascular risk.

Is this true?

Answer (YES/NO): YES